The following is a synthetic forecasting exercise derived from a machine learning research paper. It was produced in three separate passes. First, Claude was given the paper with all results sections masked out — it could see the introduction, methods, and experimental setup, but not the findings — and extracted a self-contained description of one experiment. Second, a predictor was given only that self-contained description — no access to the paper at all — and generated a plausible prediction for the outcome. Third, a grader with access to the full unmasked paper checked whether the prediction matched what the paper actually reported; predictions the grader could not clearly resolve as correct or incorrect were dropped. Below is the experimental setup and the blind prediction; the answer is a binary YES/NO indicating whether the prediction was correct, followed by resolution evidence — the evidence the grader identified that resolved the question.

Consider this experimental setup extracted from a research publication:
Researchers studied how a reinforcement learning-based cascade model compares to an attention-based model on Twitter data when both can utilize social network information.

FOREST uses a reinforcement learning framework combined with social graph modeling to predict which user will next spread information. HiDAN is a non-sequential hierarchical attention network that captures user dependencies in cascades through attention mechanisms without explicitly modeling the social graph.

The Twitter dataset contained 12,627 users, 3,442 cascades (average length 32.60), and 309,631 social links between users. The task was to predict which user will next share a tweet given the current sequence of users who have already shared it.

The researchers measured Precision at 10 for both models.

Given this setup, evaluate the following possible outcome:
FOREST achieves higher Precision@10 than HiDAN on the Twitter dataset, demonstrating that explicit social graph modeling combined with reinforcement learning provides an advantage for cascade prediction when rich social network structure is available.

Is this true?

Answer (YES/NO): YES